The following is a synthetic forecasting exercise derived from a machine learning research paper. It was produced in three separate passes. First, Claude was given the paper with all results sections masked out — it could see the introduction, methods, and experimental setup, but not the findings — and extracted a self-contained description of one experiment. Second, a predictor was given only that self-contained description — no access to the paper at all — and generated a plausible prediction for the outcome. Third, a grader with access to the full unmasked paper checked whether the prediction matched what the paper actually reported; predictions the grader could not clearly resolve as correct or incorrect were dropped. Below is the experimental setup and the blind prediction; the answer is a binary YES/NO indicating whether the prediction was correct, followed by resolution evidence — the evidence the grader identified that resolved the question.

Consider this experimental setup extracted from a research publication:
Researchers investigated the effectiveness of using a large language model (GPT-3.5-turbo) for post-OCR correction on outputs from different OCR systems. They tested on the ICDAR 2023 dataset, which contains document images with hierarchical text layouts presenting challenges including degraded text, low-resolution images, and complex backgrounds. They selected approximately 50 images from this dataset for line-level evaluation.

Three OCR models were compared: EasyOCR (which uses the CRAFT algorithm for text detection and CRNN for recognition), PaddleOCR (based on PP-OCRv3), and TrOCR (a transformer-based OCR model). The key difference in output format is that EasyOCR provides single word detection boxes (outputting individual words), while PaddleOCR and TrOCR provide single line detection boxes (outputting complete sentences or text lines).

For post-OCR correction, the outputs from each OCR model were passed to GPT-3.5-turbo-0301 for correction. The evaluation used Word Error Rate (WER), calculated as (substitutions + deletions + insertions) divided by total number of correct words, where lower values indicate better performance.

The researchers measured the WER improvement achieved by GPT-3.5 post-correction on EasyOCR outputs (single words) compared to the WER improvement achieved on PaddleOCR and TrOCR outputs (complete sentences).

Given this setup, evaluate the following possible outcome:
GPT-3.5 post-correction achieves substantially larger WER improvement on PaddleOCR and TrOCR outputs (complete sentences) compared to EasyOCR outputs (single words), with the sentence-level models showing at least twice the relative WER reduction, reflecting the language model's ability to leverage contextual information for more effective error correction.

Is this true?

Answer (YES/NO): YES